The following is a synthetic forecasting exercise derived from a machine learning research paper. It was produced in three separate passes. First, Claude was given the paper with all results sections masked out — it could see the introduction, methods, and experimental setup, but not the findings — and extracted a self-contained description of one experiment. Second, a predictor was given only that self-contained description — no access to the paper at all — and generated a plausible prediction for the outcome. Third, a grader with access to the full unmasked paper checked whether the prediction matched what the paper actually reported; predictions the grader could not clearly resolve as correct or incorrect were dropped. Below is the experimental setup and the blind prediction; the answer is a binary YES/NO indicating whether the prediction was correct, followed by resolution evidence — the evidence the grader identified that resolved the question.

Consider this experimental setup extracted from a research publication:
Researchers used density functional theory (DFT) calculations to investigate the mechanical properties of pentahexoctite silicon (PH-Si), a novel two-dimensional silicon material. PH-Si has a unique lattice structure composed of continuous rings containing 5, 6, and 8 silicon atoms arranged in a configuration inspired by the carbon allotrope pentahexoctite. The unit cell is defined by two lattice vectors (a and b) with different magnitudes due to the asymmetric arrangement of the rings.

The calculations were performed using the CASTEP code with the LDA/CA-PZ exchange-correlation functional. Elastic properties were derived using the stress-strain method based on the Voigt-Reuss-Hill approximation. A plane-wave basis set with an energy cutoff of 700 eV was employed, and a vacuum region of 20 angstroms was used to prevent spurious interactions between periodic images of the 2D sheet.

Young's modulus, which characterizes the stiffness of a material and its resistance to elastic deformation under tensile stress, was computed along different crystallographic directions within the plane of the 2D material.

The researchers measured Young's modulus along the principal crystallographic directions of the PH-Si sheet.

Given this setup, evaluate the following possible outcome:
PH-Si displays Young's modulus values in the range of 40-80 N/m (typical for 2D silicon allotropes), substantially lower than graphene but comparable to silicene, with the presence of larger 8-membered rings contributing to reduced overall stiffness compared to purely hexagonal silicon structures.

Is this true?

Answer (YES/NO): NO